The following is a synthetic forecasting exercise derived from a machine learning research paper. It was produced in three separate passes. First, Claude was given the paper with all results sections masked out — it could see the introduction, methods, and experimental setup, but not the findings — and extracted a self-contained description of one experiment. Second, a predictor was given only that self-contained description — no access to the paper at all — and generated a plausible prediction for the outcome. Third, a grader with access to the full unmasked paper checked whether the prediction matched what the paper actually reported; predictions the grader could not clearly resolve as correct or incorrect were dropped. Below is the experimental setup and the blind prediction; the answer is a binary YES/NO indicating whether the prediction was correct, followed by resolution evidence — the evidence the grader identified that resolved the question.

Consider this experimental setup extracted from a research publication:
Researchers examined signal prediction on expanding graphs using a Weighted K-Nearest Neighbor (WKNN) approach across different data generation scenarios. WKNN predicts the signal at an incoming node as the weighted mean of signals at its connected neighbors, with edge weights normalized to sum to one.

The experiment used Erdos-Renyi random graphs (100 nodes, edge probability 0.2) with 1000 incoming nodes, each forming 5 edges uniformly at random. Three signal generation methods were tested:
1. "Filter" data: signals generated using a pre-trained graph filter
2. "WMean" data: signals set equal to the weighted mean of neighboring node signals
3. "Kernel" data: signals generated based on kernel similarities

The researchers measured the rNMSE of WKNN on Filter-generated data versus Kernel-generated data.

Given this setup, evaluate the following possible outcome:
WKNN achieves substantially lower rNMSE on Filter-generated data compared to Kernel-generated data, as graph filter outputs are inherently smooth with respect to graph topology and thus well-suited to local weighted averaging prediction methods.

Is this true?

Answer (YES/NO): YES